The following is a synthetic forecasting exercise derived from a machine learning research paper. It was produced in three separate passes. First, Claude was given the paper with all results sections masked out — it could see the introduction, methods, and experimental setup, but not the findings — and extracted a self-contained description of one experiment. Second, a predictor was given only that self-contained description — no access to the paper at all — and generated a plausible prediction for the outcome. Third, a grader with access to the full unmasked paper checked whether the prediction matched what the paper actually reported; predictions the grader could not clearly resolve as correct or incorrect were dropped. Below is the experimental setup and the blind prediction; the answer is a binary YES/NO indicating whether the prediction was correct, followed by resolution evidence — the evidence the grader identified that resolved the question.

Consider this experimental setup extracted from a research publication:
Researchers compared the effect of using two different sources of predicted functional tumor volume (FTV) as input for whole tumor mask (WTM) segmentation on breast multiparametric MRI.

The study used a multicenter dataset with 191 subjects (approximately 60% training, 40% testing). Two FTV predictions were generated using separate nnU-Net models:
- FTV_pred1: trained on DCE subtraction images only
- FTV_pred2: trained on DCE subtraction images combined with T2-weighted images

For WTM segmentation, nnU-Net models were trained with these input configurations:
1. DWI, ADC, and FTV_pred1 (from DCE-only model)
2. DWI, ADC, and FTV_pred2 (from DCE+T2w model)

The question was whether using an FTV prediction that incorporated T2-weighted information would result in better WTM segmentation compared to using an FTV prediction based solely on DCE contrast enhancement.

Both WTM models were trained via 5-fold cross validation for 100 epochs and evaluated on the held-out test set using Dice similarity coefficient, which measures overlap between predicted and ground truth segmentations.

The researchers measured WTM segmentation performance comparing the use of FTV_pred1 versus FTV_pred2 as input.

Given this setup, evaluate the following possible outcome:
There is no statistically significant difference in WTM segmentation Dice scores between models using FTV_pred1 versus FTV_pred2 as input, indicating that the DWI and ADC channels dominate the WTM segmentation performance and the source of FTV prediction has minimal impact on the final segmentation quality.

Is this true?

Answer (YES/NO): YES